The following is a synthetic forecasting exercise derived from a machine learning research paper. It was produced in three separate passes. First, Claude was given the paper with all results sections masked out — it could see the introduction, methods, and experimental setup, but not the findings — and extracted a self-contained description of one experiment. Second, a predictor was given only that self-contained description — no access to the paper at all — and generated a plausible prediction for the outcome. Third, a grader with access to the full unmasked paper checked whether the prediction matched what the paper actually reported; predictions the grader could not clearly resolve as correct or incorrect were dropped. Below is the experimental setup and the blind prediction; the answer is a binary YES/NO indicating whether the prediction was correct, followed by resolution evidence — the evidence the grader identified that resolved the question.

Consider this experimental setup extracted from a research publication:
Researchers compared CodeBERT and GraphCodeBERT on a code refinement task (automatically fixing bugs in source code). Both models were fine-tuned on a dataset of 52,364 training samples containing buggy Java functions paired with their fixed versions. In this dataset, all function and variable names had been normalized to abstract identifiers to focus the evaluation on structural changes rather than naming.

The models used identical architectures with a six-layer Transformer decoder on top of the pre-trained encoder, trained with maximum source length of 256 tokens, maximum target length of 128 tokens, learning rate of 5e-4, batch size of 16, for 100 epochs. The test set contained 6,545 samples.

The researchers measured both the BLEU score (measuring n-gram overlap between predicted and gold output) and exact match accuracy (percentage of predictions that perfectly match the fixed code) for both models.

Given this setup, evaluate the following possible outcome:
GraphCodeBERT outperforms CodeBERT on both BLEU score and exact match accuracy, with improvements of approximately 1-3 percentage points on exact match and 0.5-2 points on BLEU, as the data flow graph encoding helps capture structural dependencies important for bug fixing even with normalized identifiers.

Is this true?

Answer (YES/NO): NO